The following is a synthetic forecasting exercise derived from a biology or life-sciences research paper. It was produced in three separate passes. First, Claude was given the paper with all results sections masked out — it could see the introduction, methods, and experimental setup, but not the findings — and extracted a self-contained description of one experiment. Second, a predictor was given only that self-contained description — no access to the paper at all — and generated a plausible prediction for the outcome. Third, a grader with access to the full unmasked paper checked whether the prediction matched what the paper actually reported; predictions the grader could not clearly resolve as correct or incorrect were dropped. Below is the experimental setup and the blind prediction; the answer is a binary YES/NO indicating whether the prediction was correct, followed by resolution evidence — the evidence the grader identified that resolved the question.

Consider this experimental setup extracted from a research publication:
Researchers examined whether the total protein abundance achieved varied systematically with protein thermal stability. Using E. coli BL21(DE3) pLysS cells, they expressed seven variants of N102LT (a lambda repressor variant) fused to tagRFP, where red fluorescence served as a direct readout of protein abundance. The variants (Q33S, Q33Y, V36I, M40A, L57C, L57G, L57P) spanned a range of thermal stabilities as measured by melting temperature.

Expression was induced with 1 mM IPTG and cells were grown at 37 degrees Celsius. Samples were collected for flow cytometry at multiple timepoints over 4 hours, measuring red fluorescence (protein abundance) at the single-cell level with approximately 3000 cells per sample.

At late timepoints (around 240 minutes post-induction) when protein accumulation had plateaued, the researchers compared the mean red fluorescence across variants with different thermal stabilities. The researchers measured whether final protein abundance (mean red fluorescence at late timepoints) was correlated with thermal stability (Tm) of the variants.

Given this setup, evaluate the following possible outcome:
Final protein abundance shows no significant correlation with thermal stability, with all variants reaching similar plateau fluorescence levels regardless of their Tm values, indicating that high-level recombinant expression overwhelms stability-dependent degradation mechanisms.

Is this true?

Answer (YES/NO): NO